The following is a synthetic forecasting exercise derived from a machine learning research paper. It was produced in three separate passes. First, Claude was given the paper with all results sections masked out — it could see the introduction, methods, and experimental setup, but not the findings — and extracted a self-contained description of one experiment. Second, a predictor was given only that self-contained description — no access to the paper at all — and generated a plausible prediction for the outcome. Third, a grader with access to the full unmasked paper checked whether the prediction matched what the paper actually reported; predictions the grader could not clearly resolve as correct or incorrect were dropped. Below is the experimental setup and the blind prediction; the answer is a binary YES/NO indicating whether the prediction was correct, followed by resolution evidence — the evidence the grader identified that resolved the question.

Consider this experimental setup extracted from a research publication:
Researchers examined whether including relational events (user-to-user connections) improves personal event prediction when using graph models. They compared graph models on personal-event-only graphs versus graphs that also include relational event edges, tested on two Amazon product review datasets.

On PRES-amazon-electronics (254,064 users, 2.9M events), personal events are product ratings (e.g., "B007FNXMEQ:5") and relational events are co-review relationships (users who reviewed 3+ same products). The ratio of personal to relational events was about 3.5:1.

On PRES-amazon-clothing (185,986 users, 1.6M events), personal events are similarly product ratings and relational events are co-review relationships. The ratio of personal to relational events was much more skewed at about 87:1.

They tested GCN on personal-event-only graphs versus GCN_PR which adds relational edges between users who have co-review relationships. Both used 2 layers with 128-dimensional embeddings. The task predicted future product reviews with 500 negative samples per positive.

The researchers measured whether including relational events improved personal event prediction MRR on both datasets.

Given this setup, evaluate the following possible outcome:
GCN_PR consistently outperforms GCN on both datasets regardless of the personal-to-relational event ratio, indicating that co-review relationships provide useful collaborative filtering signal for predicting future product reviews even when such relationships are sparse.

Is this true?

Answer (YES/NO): NO